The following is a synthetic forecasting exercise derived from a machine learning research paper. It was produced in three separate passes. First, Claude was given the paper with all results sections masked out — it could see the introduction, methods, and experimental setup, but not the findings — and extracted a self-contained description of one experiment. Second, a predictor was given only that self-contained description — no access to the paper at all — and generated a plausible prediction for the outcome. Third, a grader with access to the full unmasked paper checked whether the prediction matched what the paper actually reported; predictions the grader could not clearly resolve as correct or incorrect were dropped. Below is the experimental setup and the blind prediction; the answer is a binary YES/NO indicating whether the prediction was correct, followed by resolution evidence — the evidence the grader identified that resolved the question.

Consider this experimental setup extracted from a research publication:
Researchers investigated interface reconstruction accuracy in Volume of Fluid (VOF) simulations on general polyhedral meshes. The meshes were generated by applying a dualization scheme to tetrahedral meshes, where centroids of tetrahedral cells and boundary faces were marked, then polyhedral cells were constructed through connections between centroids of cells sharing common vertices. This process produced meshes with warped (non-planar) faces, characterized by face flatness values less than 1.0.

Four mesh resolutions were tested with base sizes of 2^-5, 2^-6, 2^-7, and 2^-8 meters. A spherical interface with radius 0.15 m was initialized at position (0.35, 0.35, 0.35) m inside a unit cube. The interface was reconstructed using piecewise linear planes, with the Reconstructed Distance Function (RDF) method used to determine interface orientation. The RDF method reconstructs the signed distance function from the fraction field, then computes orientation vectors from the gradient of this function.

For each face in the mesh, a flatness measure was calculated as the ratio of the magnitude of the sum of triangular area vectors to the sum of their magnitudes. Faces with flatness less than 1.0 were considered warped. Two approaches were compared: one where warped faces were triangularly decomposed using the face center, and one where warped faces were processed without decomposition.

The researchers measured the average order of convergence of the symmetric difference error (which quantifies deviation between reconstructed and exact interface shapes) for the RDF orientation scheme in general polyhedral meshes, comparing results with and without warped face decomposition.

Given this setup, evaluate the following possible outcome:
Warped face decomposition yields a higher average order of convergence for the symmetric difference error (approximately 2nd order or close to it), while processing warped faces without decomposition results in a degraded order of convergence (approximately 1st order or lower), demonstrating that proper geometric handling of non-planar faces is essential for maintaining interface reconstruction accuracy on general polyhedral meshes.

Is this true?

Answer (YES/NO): NO